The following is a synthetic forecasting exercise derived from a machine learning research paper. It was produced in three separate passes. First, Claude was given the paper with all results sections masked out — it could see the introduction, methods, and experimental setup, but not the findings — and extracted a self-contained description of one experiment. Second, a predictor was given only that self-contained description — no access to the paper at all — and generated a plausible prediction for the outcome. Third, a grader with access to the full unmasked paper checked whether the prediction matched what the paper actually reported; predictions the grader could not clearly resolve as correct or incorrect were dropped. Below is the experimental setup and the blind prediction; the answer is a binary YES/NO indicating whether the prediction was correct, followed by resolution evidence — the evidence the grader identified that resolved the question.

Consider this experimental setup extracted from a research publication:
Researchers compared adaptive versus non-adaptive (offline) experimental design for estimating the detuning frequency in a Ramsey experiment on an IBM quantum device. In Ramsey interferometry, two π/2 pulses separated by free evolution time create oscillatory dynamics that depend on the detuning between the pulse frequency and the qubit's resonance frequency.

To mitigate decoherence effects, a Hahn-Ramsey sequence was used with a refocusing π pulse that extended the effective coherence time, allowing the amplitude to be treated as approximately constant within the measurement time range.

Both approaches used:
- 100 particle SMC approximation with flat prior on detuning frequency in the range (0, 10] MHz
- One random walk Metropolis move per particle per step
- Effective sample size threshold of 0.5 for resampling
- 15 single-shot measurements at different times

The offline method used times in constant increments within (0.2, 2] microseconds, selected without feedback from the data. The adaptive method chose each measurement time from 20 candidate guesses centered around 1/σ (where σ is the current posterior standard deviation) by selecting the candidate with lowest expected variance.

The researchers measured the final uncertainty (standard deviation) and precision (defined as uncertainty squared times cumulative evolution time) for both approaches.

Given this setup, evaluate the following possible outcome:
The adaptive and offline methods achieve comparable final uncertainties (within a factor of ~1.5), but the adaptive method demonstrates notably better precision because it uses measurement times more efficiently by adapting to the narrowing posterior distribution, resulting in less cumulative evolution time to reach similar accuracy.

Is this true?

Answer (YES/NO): NO